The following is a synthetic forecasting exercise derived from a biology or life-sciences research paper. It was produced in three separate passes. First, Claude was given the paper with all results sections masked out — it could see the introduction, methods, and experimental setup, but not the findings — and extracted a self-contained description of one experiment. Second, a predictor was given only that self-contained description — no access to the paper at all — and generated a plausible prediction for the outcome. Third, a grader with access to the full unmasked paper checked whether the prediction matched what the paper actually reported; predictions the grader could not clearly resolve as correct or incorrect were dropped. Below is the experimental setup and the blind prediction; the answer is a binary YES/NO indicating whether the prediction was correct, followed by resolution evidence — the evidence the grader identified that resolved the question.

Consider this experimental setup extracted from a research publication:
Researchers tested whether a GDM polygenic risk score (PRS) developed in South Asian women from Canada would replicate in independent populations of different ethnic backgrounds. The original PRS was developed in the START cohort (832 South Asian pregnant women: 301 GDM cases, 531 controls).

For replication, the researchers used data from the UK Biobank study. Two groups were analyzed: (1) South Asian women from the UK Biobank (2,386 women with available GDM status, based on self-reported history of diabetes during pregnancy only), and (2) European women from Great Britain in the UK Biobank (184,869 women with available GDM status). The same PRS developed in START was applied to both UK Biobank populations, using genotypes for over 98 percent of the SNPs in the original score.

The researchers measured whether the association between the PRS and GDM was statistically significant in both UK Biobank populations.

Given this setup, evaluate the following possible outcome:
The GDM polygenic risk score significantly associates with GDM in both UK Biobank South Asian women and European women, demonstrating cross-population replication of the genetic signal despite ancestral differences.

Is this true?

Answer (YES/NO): YES